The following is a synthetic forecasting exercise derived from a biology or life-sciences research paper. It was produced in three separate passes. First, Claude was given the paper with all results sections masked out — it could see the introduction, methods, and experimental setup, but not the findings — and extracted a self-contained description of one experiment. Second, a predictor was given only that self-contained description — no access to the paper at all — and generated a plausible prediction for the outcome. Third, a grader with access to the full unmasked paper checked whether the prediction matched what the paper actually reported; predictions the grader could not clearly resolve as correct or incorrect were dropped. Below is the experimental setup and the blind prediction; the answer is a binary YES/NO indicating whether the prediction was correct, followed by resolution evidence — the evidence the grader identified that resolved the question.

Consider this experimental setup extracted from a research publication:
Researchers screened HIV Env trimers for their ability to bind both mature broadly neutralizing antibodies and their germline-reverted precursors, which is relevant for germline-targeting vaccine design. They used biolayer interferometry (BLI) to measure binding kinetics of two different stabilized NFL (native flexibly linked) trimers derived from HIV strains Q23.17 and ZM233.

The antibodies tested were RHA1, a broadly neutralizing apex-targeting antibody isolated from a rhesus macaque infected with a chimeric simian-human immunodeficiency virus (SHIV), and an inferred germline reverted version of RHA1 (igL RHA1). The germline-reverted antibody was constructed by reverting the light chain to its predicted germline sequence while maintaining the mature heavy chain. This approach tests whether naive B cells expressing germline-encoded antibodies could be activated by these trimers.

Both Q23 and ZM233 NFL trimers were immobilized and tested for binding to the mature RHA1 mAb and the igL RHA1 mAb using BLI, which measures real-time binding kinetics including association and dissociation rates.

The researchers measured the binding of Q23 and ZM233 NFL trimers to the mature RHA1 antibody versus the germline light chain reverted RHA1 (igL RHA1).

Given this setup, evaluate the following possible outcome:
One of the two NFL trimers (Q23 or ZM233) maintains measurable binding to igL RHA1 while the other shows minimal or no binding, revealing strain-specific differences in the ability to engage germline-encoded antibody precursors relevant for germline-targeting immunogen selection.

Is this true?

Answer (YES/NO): YES